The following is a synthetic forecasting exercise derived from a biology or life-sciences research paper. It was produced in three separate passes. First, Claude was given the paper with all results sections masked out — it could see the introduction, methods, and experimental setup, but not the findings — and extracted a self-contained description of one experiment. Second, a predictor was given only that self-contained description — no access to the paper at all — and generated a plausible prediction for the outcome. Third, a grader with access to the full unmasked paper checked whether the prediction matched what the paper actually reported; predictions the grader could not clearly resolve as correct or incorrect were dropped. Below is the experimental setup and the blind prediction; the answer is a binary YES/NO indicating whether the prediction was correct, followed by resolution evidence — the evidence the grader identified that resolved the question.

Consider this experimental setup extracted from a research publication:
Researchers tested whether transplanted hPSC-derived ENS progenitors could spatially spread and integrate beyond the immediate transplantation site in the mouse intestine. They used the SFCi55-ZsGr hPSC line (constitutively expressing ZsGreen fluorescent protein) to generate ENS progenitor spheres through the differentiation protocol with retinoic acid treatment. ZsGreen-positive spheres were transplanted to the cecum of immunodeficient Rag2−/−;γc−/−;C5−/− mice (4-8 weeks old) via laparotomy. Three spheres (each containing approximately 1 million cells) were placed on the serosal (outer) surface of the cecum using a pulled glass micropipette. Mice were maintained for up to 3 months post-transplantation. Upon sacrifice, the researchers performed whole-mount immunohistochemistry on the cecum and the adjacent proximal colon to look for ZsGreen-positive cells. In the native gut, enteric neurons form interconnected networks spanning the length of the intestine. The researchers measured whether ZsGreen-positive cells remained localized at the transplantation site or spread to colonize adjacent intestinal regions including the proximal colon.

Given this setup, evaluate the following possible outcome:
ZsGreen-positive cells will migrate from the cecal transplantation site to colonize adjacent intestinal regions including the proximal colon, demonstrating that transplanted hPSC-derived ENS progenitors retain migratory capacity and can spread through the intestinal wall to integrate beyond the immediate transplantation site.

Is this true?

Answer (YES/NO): YES